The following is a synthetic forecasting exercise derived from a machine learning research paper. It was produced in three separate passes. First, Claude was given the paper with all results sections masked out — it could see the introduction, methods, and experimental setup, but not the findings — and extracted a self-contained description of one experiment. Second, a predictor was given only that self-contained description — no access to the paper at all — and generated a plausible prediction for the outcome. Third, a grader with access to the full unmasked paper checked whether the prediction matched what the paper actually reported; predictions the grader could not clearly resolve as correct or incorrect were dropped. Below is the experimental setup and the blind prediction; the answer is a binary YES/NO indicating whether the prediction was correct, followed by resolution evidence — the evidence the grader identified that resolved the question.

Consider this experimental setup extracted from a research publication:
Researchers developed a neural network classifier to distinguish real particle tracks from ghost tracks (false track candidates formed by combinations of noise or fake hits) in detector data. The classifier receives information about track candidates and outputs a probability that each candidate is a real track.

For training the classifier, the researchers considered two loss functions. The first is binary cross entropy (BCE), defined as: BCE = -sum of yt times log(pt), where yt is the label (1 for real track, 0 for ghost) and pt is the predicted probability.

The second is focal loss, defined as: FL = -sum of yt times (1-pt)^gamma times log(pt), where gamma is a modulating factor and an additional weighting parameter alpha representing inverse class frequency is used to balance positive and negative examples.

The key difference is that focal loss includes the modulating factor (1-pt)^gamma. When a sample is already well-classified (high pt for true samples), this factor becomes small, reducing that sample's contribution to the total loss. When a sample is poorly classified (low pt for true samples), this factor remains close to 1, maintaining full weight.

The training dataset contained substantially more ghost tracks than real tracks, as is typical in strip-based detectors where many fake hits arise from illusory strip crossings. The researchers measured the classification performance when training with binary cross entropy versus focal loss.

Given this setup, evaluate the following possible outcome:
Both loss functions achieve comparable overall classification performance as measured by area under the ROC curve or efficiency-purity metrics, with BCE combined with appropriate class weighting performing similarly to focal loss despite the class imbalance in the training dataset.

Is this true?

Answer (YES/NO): NO